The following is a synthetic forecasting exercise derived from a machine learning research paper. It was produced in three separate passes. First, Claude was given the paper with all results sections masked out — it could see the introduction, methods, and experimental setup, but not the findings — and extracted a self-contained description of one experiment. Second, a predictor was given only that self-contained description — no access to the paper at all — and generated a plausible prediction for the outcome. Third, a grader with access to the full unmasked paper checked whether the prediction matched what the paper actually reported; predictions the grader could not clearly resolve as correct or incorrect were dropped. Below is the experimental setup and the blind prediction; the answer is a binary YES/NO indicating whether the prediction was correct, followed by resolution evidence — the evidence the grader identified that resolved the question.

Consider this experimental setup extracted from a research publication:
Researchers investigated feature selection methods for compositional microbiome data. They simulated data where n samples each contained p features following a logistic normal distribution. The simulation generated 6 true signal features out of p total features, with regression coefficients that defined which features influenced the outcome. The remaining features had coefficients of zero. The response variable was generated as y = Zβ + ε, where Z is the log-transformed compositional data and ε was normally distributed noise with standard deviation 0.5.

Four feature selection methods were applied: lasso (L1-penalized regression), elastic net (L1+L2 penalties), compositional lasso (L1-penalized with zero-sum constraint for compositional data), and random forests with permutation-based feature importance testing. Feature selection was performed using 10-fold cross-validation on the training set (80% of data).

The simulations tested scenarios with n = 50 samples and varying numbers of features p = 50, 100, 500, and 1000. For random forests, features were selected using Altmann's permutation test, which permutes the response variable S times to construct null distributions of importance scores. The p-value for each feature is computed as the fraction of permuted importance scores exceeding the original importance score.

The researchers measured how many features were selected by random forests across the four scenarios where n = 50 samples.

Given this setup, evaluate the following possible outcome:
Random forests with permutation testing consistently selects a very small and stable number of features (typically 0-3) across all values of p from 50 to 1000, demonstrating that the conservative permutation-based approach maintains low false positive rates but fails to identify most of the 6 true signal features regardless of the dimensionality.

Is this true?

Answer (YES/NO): NO